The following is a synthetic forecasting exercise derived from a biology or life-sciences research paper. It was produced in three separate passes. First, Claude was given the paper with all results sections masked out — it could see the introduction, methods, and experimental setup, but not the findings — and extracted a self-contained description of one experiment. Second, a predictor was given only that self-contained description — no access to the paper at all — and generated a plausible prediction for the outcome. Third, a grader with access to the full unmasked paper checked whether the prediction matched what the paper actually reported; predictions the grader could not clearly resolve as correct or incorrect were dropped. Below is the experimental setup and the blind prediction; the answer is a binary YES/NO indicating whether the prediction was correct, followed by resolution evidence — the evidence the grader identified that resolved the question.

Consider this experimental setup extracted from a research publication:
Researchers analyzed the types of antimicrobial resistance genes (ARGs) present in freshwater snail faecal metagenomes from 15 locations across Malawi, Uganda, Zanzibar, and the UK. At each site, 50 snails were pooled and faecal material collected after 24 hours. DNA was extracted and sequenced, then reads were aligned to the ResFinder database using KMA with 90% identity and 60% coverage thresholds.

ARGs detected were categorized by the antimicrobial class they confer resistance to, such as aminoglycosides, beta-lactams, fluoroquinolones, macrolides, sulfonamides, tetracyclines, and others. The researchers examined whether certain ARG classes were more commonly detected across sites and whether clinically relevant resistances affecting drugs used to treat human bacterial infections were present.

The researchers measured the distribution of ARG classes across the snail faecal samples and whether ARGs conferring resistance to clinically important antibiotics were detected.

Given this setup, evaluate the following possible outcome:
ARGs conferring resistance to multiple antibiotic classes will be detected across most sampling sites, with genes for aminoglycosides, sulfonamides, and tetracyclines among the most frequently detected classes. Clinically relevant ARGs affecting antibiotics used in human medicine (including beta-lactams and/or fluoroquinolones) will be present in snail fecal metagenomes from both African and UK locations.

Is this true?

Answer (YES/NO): NO